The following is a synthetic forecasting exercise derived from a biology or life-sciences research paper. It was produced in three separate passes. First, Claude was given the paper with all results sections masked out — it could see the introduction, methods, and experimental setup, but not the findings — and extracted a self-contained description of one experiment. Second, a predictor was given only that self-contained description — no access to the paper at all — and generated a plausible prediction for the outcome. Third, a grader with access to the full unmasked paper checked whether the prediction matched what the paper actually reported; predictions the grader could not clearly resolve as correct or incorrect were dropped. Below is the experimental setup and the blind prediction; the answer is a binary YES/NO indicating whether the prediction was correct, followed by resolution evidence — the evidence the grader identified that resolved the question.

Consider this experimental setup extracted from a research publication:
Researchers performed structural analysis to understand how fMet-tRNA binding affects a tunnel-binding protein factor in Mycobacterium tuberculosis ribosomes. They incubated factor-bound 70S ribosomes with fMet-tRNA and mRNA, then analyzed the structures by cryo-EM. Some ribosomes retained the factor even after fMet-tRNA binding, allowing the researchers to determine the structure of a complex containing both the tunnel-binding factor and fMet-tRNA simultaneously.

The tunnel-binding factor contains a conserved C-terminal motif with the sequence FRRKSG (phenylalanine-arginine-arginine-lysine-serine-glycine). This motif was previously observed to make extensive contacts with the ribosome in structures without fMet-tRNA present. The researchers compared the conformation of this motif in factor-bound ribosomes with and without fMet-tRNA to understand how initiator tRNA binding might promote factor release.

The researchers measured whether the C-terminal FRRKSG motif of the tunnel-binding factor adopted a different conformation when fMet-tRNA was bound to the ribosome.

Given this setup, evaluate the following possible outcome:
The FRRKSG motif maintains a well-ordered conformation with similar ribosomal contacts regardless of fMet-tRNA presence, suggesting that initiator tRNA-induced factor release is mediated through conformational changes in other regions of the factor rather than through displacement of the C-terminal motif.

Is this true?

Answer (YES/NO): NO